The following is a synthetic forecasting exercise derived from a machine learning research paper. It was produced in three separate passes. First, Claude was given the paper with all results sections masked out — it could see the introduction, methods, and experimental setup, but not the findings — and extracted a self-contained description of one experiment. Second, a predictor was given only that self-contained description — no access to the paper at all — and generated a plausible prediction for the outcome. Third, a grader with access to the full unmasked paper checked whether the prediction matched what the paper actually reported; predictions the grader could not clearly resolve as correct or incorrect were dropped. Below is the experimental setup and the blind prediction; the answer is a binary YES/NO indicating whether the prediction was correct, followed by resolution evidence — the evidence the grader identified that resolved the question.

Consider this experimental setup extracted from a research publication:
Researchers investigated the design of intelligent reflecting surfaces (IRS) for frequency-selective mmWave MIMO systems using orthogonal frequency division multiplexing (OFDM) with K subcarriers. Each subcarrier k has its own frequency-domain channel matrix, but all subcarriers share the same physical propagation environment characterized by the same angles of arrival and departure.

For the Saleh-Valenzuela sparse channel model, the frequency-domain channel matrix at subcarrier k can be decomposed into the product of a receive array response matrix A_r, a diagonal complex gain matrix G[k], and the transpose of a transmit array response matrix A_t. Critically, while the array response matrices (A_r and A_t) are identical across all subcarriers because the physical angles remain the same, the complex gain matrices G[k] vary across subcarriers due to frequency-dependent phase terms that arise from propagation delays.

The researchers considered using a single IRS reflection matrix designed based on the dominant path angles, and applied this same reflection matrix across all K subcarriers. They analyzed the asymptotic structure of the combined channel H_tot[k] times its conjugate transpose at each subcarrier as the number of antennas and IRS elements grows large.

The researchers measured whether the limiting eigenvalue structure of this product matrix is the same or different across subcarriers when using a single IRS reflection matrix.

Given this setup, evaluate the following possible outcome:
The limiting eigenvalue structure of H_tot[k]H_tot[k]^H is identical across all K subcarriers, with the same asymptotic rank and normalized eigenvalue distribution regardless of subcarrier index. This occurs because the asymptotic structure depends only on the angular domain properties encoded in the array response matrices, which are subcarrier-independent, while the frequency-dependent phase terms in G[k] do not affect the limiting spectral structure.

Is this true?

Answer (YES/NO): YES